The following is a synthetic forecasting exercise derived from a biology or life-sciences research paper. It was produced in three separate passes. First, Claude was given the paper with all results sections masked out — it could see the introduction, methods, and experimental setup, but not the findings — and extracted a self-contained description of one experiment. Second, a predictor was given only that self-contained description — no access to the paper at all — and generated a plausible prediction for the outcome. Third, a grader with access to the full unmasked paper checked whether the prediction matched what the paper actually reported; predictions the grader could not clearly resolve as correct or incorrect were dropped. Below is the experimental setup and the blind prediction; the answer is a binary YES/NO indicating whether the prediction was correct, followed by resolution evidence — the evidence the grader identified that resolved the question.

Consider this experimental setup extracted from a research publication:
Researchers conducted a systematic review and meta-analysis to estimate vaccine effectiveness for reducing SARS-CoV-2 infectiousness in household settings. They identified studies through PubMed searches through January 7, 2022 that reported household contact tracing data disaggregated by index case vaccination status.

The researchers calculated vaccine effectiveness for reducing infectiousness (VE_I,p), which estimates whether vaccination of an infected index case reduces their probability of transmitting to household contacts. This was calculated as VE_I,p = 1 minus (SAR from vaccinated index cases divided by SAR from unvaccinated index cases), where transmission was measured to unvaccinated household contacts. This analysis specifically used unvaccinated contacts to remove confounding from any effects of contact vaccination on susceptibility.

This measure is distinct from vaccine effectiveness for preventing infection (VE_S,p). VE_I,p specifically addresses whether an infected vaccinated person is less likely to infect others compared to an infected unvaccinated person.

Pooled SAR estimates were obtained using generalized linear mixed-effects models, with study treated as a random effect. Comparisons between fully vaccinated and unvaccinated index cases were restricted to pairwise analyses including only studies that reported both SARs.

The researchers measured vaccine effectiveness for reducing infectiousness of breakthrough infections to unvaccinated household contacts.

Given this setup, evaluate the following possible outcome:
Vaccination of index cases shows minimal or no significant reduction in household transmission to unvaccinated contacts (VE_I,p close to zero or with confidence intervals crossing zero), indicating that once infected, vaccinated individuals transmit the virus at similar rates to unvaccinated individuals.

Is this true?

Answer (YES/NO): NO